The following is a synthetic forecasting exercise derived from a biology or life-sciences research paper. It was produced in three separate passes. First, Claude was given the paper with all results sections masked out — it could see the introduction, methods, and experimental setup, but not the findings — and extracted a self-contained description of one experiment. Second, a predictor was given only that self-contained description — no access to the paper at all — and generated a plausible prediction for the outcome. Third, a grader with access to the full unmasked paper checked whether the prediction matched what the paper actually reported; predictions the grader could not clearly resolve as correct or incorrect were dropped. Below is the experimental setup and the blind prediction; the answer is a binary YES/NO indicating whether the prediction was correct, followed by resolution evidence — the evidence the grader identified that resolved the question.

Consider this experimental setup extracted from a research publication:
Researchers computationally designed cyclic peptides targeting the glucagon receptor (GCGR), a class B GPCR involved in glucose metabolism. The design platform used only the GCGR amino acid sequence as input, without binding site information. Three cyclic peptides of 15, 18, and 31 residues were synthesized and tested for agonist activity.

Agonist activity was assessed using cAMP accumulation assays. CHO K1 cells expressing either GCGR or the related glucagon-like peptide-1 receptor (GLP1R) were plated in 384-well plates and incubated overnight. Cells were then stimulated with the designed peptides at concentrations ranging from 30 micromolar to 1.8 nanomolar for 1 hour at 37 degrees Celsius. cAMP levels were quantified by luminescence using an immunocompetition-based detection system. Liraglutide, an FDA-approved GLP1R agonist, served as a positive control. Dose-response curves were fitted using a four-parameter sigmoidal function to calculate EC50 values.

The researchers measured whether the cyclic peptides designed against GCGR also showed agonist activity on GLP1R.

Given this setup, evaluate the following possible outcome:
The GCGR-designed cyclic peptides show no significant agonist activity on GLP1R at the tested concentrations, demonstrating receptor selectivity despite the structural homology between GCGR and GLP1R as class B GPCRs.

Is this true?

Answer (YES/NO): NO